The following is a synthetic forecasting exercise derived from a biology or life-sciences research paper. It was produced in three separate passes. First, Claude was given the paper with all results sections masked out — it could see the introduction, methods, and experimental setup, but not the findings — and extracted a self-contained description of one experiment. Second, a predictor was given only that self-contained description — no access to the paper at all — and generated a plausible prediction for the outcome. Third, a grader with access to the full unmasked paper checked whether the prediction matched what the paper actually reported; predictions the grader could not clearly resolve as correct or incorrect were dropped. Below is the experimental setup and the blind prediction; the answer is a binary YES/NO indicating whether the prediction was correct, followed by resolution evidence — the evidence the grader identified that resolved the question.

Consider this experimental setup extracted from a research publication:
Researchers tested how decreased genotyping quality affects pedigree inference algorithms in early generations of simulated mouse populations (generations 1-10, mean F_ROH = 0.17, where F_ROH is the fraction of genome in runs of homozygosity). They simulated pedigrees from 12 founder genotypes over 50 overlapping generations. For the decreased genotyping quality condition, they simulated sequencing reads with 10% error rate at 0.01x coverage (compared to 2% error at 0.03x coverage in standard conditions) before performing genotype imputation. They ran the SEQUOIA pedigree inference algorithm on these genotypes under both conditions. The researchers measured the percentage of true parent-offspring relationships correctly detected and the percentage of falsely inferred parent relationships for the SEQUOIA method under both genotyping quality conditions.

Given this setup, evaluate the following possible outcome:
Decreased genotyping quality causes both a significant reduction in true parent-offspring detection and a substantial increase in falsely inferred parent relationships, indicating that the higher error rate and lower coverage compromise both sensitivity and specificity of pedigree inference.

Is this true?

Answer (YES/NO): YES